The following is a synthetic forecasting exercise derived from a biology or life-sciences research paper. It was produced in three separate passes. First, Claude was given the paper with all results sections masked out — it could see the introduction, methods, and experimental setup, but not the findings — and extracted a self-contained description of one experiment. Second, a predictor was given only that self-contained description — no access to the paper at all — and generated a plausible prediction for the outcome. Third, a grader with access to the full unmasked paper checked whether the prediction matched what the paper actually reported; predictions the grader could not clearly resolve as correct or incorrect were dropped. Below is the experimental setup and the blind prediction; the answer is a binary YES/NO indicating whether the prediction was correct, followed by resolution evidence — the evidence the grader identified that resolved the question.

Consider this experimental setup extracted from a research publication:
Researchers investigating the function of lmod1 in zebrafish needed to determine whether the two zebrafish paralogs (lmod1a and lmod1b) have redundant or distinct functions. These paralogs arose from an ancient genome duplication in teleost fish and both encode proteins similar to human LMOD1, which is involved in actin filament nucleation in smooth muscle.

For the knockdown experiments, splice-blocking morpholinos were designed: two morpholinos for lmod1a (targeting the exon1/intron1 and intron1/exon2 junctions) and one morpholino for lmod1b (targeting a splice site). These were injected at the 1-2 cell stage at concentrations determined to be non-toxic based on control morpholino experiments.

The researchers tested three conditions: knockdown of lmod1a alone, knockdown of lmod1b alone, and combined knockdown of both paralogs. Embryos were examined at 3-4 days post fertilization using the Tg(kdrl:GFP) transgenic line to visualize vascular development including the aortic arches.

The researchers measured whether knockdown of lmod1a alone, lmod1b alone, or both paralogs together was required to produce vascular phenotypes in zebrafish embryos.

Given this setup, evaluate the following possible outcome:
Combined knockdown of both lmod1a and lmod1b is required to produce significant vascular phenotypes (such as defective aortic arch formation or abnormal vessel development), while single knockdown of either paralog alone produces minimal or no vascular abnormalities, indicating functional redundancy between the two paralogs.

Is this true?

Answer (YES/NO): NO